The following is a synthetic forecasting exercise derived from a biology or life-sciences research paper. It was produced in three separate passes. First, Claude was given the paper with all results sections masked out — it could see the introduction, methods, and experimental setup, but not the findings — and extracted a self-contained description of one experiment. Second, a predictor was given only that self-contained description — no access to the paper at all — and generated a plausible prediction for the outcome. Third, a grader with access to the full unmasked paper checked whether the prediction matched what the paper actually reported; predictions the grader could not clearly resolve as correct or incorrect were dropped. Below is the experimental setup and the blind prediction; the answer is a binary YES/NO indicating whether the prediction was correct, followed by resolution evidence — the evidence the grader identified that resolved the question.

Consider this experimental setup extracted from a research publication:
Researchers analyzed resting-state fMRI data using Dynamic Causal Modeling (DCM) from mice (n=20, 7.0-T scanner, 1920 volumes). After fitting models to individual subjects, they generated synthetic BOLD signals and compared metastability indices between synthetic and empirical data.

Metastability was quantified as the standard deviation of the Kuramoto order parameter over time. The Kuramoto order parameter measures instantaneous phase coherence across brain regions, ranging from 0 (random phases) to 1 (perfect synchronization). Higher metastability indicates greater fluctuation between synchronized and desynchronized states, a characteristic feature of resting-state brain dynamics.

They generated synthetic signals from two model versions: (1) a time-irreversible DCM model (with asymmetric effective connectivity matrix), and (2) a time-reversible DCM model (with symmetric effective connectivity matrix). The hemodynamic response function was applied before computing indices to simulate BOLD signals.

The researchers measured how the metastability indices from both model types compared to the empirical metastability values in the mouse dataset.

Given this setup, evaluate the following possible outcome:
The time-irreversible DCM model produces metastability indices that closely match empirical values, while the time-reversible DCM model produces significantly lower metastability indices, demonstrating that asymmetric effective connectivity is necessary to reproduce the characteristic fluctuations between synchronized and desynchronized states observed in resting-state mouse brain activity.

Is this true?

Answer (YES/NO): NO